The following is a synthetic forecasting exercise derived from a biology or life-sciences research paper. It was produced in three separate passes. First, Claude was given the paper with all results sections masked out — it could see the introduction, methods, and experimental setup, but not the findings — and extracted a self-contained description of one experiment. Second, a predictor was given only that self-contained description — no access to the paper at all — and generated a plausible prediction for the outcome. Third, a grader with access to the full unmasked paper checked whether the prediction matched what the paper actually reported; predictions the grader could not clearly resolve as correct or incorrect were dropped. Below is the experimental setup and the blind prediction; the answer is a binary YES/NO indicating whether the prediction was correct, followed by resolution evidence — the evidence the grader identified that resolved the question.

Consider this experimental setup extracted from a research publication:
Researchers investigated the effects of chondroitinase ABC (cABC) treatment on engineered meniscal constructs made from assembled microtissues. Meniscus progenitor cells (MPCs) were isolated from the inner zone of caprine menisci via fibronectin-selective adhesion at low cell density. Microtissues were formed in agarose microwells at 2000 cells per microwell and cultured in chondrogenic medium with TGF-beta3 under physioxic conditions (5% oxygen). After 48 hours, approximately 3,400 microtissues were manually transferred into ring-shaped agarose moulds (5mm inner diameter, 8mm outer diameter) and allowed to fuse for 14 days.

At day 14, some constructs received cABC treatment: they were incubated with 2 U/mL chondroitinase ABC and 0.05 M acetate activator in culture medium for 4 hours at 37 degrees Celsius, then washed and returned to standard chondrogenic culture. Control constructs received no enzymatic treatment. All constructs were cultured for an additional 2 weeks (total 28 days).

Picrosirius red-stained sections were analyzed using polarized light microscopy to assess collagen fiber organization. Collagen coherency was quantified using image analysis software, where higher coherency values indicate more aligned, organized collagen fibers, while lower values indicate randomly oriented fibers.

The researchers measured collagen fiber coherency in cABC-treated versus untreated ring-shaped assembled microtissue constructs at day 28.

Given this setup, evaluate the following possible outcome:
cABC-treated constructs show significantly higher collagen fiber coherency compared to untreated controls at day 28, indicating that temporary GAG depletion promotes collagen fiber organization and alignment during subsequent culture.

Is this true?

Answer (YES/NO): YES